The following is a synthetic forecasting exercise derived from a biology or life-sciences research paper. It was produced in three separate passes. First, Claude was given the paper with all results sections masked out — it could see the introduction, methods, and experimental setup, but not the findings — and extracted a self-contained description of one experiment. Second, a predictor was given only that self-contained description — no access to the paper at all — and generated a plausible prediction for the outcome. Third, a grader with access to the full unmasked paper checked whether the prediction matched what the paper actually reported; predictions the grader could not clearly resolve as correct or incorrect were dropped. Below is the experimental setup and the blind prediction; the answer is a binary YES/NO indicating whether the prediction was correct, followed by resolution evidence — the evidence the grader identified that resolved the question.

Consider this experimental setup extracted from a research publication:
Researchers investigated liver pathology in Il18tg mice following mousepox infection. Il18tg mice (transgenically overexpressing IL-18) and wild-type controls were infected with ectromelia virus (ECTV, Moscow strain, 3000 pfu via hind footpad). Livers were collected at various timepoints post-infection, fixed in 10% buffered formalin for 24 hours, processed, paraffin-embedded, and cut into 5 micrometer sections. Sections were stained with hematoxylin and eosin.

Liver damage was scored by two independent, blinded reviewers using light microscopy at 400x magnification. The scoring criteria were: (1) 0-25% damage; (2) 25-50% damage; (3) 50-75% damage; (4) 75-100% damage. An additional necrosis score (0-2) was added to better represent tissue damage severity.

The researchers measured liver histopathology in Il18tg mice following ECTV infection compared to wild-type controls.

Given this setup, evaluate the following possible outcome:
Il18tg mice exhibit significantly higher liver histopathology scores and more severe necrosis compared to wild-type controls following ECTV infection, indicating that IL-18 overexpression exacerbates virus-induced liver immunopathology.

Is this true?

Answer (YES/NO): YES